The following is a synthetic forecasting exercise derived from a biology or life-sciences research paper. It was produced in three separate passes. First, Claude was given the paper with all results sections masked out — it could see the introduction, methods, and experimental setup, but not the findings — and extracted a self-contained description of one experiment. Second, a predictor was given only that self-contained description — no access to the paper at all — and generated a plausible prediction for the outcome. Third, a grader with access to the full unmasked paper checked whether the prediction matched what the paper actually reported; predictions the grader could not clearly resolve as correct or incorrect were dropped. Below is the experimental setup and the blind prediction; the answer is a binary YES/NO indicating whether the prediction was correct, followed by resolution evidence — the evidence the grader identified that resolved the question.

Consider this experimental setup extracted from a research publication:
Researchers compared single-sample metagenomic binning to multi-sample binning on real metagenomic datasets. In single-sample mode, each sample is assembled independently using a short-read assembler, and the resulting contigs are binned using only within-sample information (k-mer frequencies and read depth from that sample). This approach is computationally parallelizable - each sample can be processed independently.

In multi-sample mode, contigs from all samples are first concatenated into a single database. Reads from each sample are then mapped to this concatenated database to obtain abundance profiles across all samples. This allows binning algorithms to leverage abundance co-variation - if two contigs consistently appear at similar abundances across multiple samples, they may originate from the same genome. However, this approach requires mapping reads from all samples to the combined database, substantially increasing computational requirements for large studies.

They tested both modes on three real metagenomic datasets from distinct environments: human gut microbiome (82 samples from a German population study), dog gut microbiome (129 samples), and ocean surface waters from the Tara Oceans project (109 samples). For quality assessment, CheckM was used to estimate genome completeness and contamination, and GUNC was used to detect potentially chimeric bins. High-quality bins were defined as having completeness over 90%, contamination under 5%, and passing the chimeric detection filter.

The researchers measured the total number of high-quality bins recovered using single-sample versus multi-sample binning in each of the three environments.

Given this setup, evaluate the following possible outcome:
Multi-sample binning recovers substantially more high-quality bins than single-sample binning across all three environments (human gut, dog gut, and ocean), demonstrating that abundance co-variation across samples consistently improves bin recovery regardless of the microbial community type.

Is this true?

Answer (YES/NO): NO